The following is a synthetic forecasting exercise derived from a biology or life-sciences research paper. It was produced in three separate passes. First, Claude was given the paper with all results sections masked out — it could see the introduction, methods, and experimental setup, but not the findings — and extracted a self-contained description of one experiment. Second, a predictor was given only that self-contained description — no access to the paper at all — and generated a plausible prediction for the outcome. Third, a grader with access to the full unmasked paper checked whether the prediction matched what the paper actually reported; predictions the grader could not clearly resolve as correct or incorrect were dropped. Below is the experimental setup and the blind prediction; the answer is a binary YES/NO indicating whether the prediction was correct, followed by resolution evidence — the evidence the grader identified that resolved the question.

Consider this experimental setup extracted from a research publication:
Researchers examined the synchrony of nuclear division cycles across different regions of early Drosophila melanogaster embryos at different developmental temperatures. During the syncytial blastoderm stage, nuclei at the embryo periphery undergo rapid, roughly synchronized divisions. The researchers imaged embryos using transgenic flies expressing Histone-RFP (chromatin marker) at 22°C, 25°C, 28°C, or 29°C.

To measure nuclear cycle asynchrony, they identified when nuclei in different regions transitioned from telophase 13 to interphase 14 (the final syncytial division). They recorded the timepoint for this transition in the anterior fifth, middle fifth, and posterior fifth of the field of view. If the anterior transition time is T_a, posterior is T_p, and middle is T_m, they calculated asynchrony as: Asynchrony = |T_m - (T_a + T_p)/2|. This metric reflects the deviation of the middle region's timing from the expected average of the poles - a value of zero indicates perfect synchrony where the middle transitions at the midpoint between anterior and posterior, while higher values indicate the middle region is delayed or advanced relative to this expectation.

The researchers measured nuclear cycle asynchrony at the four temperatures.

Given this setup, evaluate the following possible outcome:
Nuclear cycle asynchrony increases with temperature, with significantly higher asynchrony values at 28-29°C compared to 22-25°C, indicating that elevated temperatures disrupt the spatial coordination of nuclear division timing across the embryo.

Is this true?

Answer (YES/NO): NO